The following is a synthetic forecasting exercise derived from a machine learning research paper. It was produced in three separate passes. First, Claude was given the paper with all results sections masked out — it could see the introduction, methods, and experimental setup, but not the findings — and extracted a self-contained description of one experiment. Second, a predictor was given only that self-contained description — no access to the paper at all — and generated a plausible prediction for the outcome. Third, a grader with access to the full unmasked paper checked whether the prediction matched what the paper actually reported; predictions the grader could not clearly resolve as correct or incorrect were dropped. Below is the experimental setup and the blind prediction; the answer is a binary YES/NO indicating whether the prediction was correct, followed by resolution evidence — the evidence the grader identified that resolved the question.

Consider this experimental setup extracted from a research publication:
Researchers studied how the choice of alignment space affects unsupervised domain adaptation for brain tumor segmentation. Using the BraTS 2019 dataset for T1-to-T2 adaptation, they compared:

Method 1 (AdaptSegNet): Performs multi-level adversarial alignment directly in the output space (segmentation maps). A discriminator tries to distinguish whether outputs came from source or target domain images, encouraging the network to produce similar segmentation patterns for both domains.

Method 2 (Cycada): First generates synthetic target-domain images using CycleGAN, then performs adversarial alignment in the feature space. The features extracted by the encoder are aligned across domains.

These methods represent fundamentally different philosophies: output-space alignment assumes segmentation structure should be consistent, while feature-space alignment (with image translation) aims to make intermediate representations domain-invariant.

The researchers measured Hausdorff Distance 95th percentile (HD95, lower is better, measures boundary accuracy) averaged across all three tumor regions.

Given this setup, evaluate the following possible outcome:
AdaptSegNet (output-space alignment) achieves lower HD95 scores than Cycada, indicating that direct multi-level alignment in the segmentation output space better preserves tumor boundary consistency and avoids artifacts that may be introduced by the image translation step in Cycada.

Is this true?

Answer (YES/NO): YES